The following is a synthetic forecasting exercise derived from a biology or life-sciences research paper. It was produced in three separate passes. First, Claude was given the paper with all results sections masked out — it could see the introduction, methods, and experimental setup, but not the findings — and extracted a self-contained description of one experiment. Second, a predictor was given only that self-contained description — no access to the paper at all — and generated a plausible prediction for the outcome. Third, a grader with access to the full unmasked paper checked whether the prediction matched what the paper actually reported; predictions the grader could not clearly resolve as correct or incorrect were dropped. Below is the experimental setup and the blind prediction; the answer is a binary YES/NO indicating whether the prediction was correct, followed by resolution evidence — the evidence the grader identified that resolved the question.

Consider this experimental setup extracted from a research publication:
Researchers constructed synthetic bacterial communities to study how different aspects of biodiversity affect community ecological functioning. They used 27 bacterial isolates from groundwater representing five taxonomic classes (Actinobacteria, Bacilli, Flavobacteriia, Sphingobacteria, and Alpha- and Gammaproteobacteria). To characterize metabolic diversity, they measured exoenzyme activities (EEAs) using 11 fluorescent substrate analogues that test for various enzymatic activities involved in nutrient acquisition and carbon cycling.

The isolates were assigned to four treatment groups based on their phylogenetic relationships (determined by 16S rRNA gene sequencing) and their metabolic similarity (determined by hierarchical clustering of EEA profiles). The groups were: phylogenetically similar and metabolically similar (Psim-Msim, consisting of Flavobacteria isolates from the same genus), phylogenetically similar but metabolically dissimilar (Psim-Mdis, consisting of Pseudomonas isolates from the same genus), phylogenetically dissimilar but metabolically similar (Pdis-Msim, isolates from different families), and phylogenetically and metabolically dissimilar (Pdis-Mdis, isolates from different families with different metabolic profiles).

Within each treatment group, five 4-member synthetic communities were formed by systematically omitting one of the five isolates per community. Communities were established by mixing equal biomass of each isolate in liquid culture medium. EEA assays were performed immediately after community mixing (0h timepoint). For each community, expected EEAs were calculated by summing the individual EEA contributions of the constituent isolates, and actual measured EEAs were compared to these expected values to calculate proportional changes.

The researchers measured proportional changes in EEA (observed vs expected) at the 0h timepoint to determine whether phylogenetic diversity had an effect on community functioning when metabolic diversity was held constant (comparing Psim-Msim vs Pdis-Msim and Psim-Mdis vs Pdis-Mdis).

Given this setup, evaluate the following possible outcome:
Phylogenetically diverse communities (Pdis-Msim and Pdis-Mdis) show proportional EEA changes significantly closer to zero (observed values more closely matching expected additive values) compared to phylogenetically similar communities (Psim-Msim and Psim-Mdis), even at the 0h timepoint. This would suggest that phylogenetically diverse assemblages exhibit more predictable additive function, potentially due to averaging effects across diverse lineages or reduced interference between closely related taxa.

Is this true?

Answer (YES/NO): YES